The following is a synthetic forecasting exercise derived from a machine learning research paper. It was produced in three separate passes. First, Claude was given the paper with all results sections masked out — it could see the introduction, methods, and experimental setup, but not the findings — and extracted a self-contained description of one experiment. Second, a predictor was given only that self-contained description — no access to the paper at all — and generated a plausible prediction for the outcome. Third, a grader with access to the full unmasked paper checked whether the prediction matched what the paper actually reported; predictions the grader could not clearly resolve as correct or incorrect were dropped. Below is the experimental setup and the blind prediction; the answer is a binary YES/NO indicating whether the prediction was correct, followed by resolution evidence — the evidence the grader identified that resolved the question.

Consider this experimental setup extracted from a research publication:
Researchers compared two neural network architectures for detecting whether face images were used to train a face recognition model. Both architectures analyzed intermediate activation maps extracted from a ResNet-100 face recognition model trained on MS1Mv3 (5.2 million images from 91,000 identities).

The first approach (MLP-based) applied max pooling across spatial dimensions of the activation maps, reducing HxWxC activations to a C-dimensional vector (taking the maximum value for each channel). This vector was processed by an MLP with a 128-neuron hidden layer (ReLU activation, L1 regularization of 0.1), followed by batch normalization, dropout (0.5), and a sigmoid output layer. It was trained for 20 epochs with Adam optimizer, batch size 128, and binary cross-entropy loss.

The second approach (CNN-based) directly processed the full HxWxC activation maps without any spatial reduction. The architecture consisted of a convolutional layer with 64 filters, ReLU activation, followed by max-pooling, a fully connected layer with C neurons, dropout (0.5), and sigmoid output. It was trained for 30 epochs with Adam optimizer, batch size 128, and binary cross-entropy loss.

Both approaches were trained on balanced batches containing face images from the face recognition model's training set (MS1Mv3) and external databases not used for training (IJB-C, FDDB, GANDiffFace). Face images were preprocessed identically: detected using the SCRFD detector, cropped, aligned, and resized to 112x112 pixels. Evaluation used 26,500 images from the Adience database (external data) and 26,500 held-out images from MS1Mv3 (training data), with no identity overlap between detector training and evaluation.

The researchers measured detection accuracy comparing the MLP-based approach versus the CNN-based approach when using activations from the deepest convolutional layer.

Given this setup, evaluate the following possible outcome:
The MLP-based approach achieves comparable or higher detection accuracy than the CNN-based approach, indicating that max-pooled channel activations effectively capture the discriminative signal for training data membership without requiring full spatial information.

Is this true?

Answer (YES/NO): NO